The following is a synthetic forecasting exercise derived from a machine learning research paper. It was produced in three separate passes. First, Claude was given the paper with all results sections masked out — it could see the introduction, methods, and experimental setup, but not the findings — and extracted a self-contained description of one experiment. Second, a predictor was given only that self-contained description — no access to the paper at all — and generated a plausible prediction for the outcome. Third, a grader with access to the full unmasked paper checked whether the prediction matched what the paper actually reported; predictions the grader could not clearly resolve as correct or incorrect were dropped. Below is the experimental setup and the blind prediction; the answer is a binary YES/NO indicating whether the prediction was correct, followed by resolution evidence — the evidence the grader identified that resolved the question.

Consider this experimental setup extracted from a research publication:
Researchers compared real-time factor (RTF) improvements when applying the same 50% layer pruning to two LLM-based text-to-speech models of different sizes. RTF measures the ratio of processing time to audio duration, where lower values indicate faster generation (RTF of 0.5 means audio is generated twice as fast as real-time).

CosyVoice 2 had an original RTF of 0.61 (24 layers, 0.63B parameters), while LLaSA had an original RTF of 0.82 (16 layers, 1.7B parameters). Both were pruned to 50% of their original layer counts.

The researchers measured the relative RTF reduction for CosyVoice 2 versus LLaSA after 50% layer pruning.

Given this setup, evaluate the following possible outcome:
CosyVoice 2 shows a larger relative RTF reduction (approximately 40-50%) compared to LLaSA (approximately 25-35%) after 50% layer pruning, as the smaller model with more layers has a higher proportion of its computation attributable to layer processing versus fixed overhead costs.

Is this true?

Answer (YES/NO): YES